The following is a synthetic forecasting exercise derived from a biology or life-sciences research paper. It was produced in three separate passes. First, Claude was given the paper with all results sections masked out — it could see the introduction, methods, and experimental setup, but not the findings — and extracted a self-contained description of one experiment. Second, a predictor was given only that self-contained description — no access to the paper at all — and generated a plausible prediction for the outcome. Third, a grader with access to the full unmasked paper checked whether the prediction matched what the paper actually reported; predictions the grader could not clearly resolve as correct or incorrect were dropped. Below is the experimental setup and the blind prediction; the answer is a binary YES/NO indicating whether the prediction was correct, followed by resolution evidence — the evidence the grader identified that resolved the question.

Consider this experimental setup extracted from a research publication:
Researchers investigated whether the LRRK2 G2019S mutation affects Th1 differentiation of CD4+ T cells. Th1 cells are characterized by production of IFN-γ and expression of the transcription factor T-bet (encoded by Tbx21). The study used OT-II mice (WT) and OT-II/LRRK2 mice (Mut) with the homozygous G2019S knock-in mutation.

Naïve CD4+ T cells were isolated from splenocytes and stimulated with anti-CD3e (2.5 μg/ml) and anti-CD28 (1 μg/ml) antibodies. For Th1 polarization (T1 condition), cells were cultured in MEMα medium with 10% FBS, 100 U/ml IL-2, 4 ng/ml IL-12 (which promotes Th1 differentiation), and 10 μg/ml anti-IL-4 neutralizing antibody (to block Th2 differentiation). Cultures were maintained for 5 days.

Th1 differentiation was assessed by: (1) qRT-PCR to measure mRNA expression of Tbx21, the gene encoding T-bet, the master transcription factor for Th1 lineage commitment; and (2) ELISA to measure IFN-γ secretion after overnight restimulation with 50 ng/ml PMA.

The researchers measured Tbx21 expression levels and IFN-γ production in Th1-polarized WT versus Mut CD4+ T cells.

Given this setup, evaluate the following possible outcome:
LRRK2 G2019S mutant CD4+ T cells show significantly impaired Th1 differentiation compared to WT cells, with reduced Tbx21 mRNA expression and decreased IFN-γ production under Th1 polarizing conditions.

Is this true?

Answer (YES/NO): NO